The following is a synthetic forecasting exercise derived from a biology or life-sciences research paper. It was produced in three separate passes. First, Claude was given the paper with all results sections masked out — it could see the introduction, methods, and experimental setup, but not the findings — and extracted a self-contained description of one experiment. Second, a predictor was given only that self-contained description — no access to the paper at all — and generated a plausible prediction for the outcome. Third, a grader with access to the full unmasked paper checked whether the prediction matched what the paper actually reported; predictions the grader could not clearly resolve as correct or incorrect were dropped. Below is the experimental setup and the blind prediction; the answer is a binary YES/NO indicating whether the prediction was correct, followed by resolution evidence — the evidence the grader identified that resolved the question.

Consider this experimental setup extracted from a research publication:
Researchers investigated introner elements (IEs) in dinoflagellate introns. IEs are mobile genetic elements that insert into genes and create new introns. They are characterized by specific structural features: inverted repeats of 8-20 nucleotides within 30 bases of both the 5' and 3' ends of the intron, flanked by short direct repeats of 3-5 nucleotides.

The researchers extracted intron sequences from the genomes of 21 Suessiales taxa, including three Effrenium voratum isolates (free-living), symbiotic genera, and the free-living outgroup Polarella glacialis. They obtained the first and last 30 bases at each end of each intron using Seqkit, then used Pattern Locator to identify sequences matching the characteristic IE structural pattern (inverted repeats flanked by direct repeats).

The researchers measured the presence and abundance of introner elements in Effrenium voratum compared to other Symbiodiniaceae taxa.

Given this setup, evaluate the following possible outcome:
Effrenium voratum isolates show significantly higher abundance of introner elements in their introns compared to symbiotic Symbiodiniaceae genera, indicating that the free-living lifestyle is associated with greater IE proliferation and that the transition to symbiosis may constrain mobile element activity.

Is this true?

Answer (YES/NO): NO